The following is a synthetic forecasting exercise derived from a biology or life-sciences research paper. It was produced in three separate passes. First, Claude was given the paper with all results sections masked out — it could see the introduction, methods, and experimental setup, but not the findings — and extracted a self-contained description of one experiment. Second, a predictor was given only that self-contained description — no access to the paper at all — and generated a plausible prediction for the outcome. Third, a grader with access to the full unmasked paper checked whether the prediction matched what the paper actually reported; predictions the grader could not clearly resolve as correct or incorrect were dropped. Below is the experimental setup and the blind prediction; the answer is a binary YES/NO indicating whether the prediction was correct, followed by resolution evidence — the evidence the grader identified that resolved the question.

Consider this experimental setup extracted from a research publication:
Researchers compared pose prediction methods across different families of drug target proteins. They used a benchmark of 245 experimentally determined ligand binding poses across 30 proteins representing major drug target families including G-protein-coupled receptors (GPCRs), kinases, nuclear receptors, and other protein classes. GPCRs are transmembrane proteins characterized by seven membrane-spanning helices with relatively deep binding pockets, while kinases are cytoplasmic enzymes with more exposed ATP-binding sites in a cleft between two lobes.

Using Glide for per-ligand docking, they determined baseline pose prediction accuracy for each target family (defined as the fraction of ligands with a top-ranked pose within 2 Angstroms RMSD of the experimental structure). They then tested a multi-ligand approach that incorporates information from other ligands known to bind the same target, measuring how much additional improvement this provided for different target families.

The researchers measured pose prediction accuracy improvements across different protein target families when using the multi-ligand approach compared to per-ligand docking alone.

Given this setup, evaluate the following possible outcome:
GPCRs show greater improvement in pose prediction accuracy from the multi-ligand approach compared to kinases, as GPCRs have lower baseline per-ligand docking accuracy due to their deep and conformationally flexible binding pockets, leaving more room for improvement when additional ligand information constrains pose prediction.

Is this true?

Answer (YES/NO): YES